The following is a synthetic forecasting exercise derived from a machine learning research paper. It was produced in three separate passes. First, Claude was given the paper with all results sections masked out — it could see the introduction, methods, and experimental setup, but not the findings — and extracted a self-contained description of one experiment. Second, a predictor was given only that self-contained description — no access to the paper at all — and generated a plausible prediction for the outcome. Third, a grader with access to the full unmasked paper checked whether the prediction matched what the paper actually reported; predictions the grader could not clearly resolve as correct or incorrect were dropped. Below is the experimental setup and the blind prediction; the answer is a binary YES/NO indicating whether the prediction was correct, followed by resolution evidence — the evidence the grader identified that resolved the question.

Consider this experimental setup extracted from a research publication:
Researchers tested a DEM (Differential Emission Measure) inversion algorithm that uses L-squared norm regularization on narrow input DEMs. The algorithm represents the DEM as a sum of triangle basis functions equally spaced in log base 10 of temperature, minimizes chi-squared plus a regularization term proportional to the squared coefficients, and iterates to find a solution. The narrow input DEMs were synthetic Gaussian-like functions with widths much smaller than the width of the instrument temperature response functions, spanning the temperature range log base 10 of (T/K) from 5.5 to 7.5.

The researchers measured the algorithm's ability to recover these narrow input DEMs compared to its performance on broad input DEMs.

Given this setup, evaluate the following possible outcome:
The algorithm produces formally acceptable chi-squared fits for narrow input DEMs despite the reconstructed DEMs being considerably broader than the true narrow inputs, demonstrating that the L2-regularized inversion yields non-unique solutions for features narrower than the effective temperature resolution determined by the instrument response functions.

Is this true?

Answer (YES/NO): NO